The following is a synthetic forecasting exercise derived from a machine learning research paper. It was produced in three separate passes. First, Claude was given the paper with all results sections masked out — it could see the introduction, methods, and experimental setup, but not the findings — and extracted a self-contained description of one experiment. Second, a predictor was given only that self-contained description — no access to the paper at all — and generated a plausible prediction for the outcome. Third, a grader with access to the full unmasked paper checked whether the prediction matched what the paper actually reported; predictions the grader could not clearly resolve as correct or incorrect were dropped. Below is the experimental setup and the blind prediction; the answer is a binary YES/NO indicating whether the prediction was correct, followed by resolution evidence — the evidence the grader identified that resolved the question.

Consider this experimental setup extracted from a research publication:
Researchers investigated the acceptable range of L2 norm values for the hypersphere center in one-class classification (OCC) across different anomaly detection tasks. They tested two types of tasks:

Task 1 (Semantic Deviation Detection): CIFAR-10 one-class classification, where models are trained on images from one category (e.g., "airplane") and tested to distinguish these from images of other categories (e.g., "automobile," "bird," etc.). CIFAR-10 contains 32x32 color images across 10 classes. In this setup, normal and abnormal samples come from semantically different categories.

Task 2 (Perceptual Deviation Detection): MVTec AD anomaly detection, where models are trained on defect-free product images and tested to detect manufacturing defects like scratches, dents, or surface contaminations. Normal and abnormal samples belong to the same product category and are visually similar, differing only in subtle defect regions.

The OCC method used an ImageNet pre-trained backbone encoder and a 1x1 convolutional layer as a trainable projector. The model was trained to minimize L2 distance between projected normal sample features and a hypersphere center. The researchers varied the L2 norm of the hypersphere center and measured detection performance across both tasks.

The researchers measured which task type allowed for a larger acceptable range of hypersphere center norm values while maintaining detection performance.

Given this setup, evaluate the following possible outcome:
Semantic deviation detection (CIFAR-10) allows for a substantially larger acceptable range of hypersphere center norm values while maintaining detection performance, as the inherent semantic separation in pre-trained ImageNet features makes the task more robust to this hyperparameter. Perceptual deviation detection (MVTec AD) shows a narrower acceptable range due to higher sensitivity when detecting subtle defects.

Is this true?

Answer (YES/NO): YES